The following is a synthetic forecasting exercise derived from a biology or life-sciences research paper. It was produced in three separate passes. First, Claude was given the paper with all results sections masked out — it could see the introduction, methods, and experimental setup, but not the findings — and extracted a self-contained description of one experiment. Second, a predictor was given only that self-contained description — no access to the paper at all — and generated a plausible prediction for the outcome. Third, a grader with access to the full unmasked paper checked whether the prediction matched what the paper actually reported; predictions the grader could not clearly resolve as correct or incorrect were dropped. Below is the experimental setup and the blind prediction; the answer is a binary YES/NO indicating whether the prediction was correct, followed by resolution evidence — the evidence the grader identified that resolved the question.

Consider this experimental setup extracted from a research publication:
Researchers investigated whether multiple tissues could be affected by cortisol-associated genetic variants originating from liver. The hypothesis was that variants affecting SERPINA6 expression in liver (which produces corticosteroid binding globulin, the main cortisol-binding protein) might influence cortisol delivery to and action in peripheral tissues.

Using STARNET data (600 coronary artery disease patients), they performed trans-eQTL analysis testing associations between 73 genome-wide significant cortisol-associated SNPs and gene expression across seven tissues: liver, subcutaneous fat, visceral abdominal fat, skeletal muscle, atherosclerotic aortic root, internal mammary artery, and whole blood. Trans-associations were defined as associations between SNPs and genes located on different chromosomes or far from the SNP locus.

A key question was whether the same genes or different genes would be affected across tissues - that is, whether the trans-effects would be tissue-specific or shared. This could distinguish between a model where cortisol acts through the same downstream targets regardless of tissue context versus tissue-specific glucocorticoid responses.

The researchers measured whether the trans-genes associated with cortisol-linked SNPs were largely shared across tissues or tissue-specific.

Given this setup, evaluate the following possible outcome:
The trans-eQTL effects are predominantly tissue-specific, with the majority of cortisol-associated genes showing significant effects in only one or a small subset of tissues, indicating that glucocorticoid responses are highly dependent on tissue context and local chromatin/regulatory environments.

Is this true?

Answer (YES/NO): YES